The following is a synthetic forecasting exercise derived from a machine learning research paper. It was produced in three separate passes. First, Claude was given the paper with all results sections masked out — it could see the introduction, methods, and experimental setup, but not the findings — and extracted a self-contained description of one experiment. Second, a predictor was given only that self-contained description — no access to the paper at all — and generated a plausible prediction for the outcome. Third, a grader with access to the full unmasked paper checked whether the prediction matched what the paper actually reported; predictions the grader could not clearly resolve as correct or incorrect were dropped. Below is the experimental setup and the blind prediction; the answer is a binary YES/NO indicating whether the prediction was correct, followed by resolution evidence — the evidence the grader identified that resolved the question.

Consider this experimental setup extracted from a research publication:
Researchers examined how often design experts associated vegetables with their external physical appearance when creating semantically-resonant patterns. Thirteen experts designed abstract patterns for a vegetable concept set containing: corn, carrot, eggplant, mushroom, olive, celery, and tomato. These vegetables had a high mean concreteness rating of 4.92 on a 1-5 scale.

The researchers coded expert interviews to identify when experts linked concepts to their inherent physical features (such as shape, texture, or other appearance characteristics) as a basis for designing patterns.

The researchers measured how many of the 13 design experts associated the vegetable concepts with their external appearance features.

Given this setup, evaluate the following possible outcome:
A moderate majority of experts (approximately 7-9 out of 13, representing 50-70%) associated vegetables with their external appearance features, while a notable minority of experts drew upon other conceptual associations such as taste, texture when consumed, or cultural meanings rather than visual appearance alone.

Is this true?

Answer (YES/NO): NO